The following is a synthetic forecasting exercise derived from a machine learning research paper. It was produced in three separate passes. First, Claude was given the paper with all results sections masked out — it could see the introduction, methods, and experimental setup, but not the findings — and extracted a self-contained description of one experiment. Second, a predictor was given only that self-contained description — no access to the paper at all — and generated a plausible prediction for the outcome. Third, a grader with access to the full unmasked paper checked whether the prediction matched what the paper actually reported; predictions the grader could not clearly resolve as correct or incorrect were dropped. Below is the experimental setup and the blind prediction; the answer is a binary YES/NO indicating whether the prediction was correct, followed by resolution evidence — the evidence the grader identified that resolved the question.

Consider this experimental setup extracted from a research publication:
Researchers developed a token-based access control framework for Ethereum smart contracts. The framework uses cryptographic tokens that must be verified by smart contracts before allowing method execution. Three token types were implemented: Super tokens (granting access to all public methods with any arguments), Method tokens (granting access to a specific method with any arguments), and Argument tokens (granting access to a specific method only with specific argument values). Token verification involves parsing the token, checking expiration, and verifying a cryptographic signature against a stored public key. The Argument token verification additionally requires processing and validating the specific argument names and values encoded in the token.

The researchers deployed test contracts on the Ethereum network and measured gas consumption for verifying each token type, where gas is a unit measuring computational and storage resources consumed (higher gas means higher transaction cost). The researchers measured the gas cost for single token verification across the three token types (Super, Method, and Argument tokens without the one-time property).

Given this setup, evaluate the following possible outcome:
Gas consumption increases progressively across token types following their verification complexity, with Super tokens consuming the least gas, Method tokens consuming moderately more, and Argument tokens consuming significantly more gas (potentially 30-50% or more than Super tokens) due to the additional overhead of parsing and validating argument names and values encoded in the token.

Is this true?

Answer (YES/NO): YES